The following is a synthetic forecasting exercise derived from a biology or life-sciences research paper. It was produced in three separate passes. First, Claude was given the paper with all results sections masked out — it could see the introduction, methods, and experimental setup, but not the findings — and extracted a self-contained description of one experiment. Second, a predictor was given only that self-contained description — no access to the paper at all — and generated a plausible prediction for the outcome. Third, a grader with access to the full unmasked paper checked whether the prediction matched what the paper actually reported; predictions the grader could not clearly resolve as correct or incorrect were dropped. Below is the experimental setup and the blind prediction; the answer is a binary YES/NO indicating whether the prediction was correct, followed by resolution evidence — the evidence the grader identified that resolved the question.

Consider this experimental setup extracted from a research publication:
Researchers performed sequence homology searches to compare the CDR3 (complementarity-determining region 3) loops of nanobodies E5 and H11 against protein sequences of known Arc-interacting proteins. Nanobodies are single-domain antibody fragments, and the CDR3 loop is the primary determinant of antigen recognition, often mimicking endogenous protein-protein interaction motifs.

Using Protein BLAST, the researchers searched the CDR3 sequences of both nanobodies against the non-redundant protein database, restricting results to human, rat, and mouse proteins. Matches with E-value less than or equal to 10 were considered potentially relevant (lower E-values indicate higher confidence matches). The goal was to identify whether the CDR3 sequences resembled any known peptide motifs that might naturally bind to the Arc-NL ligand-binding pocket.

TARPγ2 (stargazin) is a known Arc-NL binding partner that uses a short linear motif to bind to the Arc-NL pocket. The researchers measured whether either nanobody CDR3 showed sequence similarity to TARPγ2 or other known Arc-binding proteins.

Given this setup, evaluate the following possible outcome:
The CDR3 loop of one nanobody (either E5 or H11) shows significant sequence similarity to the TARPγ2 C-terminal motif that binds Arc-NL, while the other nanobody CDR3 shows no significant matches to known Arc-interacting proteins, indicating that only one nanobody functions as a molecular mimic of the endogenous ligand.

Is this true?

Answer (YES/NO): NO